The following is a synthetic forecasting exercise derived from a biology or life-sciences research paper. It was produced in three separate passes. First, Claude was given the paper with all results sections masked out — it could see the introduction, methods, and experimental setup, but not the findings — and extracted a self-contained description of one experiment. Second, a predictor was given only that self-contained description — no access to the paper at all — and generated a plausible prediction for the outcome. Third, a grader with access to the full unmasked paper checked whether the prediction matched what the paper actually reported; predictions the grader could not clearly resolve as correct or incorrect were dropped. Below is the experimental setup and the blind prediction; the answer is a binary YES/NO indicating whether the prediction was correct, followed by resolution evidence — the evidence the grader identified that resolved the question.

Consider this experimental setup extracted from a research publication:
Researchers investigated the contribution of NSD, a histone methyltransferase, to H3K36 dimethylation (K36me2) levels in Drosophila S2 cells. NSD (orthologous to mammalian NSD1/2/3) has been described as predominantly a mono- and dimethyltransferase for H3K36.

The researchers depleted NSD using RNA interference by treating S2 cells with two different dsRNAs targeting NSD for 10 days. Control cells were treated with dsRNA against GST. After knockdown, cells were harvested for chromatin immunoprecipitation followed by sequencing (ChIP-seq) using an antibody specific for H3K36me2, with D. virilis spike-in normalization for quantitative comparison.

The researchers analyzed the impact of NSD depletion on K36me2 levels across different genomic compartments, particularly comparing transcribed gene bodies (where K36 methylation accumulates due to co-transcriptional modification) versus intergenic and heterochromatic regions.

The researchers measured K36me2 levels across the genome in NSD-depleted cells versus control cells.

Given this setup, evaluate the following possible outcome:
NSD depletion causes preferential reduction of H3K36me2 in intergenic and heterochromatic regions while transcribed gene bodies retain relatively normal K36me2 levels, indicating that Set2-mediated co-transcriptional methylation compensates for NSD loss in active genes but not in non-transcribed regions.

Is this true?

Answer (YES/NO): NO